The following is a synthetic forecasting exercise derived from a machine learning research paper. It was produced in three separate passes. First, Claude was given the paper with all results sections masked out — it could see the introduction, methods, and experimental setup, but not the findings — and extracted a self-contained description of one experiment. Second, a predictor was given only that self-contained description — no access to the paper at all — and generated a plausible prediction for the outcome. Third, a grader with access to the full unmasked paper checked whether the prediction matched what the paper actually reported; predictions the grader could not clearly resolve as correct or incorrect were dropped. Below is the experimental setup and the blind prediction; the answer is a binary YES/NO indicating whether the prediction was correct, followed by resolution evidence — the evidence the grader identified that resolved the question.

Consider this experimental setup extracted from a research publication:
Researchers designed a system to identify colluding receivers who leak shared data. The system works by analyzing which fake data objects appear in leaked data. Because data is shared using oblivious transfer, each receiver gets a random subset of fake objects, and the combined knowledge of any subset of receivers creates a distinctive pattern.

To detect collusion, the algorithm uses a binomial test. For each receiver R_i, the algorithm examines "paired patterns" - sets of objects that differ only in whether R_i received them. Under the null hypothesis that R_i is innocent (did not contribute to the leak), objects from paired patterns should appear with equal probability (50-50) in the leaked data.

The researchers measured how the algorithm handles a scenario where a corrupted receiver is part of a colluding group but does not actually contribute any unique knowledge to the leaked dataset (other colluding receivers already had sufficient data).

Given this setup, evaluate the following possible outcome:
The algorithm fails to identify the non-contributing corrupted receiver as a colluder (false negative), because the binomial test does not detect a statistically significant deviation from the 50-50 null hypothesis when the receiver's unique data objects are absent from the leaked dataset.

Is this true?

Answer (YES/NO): YES